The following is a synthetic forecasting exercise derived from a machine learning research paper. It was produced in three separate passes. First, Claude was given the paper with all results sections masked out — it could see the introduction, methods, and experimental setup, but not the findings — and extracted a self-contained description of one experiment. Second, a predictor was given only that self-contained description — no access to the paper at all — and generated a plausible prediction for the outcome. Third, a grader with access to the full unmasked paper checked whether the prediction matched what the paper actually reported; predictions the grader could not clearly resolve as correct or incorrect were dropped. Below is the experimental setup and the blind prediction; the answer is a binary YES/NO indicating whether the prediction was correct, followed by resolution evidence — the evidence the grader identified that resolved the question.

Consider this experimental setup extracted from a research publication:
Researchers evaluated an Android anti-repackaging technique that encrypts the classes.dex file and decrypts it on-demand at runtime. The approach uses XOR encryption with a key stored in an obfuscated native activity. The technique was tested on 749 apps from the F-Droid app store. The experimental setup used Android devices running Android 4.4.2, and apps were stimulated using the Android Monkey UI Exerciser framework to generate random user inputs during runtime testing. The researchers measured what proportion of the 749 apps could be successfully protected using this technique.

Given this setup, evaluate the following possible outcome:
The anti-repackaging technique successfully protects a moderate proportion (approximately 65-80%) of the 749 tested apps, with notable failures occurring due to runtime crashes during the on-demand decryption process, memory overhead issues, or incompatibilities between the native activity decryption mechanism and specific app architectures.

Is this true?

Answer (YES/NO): NO